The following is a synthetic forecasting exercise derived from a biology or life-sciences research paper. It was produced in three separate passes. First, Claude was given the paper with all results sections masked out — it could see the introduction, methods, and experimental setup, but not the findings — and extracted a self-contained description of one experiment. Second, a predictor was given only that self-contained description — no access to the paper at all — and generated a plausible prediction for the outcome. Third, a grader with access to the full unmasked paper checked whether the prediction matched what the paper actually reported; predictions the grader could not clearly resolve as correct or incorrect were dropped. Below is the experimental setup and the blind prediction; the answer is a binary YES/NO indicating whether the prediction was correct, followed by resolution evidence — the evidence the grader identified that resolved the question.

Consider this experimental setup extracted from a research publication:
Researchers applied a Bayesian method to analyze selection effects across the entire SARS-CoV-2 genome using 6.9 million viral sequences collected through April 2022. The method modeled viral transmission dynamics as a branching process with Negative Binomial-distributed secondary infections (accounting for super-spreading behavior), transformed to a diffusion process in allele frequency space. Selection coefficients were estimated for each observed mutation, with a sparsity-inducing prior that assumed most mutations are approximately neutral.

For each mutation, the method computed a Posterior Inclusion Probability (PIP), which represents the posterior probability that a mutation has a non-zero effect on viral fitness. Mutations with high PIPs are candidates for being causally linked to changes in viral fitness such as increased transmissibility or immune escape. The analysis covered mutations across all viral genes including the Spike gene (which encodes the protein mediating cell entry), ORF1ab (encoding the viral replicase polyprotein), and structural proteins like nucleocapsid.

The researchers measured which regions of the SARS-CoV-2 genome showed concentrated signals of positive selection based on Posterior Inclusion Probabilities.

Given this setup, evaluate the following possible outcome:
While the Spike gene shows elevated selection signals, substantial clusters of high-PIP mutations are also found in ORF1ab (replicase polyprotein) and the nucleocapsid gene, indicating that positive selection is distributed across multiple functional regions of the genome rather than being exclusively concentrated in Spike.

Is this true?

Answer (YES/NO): YES